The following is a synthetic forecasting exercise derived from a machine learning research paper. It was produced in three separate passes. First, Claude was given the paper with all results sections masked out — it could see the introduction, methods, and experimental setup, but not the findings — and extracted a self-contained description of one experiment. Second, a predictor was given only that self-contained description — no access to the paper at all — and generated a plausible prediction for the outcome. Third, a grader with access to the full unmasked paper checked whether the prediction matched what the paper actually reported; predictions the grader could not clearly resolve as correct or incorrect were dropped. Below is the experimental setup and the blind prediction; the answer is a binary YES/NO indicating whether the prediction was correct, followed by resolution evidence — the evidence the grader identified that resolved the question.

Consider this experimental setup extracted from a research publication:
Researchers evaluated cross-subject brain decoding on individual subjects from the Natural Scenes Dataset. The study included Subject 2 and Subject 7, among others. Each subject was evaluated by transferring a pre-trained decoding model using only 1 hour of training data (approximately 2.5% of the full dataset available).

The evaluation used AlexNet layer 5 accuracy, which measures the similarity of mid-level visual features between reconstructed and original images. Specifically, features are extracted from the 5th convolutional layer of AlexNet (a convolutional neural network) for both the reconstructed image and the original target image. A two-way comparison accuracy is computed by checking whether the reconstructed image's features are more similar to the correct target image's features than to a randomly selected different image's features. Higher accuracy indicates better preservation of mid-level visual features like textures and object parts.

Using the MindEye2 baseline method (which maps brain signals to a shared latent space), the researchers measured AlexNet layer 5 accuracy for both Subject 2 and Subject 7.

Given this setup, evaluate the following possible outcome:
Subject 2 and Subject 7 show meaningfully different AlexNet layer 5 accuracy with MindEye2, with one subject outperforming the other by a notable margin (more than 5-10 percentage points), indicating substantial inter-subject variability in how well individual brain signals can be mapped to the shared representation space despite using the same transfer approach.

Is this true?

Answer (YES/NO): YES